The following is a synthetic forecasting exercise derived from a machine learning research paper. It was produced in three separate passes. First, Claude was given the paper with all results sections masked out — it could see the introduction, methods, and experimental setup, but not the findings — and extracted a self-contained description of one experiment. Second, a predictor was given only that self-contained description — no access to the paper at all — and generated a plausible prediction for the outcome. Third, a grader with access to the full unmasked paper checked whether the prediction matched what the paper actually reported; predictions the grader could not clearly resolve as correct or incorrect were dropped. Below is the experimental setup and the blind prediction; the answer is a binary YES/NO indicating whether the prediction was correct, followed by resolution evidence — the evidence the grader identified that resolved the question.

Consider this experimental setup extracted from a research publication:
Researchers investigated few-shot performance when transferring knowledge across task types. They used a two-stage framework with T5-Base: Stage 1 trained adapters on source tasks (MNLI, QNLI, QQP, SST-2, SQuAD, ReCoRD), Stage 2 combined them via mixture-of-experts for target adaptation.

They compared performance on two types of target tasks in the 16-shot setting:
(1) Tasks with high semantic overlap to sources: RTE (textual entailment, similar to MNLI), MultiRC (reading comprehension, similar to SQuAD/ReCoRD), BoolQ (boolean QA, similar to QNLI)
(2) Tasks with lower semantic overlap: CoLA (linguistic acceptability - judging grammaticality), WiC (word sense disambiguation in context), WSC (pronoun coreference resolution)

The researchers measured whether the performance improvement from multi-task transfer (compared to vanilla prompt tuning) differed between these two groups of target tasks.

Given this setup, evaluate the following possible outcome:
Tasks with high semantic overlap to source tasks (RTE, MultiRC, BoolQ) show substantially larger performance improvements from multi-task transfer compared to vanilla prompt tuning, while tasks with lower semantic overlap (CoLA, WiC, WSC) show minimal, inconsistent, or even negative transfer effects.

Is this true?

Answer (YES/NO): NO